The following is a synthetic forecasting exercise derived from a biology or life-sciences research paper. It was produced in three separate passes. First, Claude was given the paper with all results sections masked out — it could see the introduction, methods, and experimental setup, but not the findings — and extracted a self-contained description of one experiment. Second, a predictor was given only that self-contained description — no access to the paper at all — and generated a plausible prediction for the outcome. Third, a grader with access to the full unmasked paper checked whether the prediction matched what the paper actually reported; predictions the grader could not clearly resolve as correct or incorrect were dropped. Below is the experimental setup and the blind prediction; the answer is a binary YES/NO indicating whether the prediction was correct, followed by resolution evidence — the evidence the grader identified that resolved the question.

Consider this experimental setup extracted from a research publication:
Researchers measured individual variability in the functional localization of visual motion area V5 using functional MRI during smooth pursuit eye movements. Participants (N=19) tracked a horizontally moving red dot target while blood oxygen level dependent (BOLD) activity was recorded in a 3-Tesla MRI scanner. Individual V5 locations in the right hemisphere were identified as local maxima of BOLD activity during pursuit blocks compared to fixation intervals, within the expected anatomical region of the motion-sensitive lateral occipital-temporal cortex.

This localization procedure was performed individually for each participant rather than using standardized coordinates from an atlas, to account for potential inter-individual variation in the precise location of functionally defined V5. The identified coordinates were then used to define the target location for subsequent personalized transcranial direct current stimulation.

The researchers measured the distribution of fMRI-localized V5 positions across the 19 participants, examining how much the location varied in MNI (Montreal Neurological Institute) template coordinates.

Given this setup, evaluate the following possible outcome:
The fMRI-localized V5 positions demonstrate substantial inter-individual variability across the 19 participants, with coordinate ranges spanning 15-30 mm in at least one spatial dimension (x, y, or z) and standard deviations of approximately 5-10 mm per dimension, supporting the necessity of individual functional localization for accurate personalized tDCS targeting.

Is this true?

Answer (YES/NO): NO